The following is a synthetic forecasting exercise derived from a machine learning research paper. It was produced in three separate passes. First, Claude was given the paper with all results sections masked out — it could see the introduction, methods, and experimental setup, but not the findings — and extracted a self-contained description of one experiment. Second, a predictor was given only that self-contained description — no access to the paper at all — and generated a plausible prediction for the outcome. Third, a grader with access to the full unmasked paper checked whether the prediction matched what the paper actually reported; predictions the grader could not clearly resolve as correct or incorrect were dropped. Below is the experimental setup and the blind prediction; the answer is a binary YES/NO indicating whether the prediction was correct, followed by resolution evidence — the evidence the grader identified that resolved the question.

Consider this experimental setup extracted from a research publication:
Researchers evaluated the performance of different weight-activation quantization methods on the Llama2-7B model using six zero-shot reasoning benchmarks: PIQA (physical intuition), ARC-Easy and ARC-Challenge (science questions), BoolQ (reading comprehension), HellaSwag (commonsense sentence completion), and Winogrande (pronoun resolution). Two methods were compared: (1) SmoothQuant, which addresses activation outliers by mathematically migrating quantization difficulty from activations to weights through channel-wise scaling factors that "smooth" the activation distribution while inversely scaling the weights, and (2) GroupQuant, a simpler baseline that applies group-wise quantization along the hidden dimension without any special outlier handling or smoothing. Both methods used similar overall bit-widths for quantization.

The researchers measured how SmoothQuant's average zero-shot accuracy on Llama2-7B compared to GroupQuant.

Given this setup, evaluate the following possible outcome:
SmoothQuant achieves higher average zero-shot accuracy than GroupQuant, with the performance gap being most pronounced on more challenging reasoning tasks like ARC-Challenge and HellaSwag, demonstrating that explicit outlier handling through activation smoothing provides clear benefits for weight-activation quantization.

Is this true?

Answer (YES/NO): NO